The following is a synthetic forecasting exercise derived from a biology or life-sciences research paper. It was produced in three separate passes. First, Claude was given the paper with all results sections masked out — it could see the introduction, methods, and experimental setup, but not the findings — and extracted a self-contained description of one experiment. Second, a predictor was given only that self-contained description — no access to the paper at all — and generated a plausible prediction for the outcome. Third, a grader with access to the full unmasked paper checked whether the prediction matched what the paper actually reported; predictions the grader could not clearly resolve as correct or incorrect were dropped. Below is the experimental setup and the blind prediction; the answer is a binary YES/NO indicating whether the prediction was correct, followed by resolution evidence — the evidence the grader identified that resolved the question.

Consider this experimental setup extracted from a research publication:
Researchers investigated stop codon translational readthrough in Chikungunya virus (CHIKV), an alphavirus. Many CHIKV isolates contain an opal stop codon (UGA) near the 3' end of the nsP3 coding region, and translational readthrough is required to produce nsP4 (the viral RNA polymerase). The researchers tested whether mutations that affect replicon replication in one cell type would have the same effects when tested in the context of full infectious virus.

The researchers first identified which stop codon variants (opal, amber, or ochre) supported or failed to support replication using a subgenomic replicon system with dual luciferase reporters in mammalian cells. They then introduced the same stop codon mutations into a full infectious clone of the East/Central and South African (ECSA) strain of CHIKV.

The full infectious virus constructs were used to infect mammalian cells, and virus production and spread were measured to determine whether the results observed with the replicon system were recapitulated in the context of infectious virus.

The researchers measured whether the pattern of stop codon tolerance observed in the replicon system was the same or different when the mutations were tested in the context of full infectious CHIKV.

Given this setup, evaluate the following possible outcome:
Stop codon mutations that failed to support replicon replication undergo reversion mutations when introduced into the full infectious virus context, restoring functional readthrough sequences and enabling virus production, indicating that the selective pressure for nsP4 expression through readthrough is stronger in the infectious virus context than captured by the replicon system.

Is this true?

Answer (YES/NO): NO